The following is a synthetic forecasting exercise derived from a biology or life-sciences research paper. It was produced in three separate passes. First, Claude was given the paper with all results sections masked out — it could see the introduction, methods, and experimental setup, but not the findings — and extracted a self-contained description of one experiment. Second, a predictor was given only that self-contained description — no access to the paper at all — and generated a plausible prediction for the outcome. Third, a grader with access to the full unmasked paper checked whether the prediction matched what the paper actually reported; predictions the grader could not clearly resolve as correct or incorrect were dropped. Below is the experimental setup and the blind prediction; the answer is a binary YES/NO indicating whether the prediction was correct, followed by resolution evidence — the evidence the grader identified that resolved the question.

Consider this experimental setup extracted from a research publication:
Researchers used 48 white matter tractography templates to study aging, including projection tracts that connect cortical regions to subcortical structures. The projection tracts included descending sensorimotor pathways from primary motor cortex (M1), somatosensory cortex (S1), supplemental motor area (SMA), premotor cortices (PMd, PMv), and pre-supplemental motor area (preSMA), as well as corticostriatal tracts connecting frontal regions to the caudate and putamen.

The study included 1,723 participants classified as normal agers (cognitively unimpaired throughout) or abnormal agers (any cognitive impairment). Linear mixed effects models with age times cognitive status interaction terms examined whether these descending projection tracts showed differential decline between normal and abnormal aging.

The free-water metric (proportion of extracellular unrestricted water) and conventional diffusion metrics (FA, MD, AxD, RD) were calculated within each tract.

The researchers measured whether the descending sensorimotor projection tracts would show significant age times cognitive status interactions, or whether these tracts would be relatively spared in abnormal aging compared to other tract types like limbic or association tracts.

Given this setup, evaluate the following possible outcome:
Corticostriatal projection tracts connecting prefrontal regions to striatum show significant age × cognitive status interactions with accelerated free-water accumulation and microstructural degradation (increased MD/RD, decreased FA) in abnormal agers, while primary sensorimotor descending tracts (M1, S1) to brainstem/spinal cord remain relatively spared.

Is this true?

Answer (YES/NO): NO